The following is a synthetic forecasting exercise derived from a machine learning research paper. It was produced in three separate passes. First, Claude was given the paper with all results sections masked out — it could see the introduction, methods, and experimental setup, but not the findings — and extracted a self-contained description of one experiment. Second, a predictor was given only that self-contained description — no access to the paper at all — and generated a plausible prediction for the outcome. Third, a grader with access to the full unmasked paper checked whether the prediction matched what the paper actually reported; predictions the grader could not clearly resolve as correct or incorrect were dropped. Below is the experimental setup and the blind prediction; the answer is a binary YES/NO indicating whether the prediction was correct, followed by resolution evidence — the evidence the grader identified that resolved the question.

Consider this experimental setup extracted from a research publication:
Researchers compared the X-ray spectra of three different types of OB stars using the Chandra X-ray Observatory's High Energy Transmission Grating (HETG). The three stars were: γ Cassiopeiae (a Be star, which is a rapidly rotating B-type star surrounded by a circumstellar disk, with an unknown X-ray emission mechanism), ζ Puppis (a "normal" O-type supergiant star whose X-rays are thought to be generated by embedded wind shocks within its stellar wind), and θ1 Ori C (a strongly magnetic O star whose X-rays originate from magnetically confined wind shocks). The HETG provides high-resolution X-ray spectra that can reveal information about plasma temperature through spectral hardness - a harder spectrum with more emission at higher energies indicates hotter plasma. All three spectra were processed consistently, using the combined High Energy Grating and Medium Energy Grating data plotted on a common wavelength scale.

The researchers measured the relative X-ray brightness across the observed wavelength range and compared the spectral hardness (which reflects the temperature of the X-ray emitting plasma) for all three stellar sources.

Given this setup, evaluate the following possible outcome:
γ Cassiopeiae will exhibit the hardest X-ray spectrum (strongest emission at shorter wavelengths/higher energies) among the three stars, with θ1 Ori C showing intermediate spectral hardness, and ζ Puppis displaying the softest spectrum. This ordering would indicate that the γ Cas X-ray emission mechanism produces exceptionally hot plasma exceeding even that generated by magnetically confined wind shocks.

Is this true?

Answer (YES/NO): YES